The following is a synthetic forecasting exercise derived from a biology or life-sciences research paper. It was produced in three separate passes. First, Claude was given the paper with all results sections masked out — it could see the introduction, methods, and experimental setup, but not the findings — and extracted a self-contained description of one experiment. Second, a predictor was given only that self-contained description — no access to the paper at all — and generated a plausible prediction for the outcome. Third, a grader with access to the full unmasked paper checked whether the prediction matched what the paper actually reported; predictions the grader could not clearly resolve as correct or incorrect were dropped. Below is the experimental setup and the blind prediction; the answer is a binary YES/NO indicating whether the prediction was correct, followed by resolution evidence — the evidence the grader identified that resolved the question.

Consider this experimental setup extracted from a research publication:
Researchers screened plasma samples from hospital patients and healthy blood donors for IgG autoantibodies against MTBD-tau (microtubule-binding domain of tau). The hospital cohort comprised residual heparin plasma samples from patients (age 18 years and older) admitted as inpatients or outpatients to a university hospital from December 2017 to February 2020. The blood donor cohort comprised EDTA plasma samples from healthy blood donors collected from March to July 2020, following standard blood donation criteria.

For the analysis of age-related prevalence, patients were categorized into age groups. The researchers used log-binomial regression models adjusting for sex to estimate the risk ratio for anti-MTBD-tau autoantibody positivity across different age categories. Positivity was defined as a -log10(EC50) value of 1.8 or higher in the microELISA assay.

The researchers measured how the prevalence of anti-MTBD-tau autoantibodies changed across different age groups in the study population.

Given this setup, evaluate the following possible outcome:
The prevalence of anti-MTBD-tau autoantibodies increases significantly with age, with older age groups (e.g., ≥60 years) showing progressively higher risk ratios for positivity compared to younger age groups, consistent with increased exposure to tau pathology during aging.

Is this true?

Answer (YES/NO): NO